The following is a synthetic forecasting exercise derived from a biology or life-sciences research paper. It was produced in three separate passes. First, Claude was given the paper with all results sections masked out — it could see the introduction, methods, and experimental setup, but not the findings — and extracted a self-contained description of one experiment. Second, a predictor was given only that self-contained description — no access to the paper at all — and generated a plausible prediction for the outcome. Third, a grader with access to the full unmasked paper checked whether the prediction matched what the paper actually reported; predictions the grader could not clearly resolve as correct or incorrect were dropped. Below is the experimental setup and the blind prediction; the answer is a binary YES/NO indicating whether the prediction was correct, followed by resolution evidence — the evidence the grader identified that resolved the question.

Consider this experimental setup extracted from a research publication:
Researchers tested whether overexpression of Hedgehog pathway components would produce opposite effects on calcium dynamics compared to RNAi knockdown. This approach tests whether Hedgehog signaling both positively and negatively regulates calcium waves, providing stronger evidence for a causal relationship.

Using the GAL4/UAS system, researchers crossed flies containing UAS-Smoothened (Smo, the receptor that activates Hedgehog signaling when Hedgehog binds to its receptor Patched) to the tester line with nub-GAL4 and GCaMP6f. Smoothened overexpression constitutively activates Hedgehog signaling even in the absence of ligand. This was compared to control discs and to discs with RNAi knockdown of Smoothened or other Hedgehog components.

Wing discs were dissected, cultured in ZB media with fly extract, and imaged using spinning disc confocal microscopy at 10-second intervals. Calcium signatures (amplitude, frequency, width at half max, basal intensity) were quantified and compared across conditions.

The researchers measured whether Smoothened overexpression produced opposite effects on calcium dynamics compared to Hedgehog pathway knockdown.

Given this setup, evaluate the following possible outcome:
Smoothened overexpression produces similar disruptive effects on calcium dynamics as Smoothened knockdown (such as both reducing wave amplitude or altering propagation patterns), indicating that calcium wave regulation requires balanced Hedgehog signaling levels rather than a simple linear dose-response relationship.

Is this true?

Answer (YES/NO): NO